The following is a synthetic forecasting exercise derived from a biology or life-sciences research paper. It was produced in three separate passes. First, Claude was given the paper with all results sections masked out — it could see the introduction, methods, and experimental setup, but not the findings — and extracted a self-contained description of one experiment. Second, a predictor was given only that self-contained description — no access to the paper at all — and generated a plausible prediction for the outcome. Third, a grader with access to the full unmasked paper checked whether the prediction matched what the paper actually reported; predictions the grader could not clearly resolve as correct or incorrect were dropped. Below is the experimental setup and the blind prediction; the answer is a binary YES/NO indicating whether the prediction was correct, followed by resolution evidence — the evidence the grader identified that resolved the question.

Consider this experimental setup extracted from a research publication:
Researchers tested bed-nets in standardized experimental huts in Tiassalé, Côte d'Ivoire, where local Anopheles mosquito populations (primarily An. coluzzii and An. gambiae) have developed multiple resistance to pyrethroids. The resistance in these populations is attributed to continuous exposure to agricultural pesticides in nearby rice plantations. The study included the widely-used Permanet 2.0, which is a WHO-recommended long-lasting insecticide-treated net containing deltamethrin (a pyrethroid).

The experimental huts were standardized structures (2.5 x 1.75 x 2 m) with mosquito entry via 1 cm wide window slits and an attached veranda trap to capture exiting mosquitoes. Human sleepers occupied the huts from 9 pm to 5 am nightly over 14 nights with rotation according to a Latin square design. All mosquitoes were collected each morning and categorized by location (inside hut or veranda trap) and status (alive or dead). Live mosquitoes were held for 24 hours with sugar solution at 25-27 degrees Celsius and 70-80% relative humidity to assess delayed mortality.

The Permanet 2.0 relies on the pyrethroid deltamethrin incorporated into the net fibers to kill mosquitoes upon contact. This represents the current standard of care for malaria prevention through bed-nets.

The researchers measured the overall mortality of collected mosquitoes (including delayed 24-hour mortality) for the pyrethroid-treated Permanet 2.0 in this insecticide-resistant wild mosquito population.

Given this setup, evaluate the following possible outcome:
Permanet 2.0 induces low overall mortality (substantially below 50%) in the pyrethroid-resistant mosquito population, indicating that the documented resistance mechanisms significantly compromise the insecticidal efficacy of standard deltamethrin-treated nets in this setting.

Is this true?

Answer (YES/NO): YES